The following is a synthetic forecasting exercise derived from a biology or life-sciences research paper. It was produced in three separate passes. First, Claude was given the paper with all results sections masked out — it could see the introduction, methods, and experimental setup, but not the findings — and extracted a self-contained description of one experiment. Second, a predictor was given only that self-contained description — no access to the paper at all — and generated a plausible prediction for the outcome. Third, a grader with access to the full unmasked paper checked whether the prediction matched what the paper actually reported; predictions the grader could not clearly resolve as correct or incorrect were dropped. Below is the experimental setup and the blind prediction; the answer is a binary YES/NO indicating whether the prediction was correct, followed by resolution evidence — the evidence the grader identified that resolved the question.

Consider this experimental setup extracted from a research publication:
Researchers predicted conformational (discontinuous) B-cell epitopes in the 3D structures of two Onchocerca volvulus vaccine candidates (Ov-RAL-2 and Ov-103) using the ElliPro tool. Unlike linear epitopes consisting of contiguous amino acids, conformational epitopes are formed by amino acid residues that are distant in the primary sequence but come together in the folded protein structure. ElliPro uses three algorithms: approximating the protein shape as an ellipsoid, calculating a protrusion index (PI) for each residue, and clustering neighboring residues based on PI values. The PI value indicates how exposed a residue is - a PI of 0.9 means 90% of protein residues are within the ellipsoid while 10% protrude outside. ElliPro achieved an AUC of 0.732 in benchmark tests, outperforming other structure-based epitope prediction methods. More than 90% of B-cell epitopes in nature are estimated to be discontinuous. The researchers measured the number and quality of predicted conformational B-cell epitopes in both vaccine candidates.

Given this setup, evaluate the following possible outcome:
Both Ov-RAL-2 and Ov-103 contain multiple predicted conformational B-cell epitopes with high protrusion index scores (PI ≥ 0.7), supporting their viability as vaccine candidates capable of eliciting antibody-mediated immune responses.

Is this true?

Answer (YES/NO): NO